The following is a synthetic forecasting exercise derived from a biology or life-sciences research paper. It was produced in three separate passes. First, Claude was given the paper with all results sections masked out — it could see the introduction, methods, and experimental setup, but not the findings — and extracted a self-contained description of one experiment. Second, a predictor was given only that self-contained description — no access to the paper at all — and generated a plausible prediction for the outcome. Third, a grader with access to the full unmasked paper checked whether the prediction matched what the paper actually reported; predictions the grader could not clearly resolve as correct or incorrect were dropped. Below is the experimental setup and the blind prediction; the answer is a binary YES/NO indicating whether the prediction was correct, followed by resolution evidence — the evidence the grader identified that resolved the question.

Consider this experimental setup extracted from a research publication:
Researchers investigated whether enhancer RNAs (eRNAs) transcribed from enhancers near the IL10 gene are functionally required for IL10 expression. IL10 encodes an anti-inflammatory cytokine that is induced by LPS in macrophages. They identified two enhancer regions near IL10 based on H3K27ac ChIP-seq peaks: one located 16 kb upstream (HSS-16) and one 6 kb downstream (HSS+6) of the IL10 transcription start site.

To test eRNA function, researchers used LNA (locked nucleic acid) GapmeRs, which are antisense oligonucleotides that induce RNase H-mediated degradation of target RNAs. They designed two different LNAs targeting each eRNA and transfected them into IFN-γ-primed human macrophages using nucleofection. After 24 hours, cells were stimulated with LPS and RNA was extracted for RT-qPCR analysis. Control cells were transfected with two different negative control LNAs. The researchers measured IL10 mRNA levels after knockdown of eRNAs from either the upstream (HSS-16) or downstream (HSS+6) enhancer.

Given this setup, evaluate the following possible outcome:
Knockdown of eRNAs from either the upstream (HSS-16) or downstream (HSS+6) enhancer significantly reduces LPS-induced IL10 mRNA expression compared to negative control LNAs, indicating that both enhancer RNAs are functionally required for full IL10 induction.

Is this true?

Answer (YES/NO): YES